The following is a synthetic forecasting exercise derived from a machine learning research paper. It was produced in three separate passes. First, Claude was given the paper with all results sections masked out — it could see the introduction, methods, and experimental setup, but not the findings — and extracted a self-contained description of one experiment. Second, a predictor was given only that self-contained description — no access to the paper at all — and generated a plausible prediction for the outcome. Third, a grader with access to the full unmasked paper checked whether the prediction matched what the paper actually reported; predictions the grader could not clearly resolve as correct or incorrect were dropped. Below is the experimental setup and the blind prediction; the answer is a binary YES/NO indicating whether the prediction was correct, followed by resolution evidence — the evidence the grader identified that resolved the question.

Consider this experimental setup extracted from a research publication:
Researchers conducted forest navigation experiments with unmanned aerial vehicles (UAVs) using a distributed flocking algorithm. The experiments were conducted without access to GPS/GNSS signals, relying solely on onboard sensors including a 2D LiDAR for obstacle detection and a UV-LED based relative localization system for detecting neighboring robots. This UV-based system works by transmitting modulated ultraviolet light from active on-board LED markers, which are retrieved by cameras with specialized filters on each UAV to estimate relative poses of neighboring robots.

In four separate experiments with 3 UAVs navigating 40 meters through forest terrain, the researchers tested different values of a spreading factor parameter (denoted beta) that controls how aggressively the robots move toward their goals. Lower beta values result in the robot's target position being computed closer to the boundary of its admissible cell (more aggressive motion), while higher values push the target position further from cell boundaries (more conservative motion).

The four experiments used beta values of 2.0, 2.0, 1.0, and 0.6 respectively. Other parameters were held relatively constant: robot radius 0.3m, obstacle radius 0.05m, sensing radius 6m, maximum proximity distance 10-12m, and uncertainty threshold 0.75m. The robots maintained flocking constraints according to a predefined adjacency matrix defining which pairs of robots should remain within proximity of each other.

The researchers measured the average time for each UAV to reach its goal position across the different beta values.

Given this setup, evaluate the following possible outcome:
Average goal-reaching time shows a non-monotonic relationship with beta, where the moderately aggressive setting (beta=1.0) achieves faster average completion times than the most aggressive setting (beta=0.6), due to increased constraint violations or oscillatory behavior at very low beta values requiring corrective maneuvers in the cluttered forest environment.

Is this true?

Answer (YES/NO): NO